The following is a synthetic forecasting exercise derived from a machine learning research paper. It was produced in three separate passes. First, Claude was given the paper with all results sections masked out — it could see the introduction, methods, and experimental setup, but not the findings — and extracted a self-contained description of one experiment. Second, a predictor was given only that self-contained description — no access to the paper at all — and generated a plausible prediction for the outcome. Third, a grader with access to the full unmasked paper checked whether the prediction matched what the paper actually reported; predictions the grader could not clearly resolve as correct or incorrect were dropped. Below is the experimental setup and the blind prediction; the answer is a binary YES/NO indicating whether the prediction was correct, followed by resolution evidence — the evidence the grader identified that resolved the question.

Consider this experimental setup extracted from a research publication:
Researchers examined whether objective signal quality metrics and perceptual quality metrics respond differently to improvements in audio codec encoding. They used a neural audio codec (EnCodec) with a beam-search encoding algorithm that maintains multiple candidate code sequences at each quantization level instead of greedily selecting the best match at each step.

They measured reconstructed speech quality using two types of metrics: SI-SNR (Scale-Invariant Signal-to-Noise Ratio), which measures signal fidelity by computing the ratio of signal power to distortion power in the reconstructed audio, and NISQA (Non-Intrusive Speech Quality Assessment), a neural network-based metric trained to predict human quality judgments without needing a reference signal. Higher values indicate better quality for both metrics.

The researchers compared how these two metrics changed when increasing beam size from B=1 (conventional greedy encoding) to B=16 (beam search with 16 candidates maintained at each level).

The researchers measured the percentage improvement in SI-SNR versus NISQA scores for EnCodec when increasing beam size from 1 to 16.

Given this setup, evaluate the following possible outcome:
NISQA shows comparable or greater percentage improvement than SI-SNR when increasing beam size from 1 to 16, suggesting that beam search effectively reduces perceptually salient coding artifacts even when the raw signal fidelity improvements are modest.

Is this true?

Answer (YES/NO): NO